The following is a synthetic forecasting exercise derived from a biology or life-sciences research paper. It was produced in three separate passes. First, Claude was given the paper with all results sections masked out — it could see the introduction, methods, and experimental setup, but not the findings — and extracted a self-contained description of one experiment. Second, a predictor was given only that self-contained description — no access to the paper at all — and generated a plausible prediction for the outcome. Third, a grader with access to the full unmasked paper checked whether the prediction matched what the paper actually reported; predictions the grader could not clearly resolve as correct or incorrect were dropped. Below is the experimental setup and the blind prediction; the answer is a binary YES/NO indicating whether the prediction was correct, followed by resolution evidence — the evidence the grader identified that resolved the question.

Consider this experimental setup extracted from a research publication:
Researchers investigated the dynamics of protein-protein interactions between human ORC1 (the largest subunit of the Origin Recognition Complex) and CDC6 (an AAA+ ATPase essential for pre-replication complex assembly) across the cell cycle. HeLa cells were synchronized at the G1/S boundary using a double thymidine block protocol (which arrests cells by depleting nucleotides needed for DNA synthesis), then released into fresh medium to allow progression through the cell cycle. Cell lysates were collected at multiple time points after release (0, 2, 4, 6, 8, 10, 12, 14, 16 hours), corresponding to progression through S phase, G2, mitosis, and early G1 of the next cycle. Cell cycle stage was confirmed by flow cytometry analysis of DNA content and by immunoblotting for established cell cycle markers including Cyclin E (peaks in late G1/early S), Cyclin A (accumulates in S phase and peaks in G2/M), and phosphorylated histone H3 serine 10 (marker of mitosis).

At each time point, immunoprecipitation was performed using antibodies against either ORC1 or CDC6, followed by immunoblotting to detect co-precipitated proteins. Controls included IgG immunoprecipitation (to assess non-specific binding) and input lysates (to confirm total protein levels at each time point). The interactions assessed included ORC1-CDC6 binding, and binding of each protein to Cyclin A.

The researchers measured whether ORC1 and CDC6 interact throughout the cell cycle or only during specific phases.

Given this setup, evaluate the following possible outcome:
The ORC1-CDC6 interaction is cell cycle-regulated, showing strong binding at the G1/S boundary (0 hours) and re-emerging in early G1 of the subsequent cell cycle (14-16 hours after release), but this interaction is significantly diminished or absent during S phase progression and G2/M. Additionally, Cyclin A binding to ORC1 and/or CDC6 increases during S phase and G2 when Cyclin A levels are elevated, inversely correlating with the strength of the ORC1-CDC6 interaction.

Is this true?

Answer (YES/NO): NO